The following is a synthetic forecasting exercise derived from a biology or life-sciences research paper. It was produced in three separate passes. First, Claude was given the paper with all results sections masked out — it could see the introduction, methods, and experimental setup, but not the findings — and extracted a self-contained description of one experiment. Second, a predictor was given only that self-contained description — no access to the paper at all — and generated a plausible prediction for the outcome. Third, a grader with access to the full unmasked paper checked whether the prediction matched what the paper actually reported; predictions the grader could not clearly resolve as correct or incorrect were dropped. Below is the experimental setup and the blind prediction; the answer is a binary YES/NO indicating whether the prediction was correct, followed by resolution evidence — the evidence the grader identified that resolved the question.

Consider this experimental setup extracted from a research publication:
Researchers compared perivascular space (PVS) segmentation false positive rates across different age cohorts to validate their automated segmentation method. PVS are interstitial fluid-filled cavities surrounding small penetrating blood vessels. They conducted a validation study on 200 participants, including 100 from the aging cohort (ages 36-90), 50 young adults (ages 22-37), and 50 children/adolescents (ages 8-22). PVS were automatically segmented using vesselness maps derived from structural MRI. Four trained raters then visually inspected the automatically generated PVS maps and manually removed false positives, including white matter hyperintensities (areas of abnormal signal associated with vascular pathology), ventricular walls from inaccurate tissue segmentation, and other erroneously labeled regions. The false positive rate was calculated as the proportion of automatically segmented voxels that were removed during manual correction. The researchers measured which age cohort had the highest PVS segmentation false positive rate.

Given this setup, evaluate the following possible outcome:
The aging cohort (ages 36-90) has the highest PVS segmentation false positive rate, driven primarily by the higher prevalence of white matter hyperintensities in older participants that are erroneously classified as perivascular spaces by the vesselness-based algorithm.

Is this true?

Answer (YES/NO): NO